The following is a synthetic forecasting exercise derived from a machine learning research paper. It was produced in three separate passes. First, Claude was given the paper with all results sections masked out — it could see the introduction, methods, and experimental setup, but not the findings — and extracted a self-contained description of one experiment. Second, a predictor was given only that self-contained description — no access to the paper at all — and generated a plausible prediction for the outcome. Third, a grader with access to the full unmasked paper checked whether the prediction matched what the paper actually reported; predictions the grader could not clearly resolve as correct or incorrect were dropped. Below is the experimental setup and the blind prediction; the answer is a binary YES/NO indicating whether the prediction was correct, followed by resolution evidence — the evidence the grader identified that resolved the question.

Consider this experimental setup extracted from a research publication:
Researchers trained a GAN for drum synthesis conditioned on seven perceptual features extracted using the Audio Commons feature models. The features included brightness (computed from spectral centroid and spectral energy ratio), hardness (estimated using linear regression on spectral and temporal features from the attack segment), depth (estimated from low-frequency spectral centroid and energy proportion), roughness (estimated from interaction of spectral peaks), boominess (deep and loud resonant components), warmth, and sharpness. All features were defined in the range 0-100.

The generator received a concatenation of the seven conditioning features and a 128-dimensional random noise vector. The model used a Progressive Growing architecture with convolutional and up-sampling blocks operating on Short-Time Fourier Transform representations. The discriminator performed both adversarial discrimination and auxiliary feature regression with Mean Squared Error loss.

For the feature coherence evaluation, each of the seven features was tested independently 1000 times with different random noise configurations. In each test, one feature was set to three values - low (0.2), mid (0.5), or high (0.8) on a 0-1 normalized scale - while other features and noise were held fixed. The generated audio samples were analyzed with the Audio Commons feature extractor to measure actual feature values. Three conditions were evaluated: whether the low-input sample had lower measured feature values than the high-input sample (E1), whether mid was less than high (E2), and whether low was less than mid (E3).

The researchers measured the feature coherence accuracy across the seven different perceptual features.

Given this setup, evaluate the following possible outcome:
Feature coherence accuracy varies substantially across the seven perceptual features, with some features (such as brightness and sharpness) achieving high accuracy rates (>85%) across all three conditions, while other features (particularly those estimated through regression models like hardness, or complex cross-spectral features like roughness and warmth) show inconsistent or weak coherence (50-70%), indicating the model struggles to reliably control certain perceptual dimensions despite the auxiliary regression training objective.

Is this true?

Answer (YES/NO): NO